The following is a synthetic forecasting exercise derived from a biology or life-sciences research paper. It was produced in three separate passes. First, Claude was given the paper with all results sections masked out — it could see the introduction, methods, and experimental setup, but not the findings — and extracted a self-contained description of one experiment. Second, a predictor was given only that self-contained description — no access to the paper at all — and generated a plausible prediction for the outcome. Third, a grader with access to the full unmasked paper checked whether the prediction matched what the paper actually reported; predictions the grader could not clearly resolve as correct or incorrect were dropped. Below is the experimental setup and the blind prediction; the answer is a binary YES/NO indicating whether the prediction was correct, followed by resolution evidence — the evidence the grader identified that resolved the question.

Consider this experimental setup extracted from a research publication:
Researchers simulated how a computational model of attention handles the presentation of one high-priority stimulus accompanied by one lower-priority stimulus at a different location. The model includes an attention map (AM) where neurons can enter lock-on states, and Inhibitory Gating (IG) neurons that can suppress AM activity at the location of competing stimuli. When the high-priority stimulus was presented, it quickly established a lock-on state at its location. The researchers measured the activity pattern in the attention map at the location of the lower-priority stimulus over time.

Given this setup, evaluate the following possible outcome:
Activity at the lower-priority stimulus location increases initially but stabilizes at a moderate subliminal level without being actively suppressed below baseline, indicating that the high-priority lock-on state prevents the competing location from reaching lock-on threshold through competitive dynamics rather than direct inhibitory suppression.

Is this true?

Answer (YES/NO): NO